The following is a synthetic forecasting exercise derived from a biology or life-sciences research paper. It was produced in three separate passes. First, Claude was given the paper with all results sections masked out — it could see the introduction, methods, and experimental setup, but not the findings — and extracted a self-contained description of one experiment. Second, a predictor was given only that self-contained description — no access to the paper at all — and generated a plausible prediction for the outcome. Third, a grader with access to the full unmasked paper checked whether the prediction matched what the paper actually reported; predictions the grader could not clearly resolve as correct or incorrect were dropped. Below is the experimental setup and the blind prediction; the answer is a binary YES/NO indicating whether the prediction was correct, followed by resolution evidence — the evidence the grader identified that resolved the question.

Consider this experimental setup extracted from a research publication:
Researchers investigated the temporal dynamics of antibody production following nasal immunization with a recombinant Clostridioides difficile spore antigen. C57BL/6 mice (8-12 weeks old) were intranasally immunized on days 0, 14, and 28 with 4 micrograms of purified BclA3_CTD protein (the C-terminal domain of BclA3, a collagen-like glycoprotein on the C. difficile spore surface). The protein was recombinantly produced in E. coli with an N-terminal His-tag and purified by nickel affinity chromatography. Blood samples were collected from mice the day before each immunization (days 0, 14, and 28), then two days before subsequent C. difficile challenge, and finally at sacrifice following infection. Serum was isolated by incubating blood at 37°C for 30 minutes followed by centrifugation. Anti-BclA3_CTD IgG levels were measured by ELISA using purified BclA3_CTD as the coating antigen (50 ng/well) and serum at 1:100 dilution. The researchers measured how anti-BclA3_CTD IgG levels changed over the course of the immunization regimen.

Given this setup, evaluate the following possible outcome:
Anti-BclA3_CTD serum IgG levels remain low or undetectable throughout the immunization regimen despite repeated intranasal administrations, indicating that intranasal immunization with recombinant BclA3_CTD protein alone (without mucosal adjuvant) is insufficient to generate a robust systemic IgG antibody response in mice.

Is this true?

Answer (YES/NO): NO